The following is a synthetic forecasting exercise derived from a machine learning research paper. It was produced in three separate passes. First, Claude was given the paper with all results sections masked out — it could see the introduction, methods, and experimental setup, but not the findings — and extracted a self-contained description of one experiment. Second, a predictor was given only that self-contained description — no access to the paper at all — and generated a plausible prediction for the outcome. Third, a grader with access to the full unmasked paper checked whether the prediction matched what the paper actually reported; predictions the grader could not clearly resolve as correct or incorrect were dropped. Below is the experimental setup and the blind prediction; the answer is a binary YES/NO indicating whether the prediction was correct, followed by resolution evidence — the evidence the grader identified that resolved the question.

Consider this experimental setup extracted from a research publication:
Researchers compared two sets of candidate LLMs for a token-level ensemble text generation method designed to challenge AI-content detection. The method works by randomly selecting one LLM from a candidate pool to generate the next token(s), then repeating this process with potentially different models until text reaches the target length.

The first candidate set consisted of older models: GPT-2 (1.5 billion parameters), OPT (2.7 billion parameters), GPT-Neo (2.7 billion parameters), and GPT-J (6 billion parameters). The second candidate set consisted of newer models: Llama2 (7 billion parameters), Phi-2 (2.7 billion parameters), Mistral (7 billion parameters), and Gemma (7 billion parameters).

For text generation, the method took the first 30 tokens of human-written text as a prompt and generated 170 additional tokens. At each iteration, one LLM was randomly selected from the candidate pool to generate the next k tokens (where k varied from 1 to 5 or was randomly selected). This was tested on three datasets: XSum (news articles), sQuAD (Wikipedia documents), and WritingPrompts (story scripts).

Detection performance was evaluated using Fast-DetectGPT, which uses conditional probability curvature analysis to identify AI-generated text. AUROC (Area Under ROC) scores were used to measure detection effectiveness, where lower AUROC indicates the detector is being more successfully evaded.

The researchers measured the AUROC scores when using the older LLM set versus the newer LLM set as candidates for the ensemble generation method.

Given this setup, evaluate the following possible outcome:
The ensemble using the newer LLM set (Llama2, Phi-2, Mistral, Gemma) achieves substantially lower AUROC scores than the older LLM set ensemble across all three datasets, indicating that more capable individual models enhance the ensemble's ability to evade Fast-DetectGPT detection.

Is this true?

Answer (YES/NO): YES